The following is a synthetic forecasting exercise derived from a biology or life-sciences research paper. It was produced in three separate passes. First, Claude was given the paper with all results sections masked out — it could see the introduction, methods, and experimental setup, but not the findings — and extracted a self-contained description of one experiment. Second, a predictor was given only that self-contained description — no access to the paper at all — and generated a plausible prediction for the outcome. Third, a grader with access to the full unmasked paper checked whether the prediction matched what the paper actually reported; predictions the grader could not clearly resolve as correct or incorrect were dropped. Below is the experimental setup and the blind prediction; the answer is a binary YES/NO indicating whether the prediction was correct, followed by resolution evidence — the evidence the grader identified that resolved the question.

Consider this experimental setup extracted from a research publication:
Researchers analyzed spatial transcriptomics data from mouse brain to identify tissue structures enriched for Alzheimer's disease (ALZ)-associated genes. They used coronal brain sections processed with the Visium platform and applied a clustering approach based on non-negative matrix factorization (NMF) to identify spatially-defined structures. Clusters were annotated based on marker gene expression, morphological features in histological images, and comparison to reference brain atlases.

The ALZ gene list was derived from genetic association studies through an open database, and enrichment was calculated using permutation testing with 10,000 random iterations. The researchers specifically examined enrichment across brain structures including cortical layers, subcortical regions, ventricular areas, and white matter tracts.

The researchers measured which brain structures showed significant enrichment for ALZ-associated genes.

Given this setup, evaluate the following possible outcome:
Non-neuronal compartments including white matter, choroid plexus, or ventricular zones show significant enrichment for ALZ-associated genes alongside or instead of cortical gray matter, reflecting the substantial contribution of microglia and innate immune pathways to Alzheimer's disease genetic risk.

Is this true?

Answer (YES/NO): YES